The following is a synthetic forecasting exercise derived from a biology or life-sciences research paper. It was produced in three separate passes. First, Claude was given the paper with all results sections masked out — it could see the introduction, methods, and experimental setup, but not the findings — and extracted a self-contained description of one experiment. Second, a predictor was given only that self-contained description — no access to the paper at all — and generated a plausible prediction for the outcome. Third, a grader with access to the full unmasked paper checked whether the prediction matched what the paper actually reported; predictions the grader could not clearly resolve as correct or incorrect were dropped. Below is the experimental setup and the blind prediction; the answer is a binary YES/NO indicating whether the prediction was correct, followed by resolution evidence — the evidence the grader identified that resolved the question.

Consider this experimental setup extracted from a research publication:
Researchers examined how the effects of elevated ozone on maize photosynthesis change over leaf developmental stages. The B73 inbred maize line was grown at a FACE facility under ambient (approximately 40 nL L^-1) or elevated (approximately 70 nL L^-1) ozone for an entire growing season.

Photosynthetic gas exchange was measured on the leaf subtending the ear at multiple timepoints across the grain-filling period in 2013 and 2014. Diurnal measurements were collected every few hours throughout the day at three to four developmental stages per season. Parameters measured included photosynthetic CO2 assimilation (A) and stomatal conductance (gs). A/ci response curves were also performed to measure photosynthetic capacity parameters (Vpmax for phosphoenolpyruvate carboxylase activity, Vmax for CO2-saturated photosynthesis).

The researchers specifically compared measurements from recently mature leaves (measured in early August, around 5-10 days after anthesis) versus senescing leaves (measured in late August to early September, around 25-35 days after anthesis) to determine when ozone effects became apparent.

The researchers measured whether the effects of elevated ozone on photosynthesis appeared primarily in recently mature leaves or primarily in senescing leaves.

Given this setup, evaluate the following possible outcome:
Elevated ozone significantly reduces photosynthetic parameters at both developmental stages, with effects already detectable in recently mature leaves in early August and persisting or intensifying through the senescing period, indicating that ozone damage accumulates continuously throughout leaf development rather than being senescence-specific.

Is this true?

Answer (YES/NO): NO